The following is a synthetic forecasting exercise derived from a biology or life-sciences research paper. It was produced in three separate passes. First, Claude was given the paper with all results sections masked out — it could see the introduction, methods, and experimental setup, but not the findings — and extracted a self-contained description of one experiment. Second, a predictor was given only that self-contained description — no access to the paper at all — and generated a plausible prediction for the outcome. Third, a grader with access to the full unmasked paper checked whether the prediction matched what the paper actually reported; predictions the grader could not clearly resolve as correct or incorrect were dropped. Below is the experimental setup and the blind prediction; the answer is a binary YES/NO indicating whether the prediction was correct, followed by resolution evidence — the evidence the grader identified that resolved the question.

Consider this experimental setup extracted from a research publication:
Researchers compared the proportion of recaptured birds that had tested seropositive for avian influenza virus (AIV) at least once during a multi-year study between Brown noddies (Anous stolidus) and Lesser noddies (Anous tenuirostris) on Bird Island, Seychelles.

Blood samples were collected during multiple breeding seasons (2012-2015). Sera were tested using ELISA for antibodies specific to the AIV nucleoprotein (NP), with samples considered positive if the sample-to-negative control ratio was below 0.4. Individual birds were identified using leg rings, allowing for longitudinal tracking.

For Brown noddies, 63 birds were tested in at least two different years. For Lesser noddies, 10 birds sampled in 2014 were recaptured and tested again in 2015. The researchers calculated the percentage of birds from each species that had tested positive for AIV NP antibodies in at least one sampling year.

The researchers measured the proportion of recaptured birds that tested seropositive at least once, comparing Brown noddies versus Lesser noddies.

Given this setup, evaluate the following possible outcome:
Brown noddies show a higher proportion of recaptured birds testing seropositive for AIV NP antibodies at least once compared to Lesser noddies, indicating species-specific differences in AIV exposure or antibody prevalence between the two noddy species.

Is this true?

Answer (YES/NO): NO